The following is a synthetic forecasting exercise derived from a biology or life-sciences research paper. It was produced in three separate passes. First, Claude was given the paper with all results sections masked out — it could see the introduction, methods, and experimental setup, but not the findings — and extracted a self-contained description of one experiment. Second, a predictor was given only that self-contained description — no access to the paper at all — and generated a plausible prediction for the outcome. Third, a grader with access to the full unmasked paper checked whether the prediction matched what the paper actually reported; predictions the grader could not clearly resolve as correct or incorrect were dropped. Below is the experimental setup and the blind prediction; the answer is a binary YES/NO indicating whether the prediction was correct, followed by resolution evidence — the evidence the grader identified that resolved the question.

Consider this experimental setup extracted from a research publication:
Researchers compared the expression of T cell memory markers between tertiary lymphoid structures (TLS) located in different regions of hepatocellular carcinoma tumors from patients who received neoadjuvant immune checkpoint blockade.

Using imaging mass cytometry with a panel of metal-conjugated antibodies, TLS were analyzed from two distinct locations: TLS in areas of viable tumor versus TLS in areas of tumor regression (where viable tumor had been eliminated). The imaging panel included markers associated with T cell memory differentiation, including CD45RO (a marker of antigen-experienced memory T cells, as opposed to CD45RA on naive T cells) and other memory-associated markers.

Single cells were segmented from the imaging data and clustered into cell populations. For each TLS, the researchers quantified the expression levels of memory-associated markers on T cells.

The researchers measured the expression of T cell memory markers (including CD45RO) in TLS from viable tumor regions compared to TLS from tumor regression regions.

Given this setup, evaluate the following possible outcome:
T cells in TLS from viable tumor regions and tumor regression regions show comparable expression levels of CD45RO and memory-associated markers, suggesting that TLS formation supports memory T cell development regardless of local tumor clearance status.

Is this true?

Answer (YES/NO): NO